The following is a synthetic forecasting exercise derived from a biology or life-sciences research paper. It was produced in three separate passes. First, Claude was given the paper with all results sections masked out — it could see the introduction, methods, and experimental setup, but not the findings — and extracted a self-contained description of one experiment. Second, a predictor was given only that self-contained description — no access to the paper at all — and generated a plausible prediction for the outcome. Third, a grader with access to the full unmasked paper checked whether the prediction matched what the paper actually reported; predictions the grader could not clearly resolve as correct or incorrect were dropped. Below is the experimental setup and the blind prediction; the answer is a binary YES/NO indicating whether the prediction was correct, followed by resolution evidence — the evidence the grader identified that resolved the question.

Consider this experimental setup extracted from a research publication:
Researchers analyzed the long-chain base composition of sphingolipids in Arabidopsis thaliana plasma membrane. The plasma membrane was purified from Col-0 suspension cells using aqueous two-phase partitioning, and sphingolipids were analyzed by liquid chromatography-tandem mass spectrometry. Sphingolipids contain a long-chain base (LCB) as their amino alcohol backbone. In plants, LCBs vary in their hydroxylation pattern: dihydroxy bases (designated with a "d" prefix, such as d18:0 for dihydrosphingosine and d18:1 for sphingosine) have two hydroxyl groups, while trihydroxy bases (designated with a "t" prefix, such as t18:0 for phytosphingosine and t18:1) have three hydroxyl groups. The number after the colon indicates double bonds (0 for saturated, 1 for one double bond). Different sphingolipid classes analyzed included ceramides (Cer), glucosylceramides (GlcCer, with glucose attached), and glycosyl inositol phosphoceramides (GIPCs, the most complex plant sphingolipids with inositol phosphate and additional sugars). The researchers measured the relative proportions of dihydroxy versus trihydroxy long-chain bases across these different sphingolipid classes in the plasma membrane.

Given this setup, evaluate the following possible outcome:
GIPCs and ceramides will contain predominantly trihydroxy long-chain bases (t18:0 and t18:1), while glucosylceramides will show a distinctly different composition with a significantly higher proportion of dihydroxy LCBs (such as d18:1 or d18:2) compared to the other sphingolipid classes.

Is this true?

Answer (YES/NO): NO